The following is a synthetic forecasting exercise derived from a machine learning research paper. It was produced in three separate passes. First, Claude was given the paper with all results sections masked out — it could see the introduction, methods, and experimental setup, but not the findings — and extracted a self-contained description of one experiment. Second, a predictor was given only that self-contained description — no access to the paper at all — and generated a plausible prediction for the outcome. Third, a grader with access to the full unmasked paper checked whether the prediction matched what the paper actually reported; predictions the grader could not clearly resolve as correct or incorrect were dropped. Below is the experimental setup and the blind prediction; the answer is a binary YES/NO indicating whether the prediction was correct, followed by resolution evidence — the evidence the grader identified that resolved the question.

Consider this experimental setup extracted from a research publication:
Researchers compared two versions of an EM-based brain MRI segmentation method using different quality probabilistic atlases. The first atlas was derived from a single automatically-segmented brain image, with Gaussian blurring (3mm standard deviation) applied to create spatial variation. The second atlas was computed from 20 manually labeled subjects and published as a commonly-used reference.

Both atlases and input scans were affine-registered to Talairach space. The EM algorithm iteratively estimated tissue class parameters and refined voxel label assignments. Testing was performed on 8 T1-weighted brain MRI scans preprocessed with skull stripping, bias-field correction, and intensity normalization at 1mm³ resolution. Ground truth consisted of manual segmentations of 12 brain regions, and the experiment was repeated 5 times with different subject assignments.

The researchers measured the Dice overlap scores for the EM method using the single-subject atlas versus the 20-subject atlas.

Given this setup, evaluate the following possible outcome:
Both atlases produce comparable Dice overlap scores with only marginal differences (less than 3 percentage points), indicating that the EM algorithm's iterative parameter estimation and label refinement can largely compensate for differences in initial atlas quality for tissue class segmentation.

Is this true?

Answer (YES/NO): NO